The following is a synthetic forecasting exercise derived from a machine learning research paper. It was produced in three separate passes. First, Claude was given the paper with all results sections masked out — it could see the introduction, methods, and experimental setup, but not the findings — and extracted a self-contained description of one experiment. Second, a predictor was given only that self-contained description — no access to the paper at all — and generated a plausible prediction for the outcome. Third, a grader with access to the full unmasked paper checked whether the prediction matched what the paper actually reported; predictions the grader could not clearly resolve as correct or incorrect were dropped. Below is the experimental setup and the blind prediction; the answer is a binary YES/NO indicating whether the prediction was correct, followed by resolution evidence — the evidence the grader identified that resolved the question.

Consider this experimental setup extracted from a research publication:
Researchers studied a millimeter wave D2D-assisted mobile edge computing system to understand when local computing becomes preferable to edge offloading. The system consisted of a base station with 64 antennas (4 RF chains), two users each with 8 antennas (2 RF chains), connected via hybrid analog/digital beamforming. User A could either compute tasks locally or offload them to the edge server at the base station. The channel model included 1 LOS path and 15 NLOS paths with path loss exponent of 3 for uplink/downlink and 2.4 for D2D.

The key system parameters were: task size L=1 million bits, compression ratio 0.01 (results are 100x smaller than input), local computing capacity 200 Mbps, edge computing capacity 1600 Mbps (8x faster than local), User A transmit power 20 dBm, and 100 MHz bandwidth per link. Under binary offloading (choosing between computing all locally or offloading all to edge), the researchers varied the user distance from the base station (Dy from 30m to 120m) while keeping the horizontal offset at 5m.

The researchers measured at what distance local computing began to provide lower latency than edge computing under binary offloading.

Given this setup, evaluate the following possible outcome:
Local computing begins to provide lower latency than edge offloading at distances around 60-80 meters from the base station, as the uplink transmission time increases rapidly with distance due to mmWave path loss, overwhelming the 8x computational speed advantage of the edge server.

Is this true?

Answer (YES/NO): YES